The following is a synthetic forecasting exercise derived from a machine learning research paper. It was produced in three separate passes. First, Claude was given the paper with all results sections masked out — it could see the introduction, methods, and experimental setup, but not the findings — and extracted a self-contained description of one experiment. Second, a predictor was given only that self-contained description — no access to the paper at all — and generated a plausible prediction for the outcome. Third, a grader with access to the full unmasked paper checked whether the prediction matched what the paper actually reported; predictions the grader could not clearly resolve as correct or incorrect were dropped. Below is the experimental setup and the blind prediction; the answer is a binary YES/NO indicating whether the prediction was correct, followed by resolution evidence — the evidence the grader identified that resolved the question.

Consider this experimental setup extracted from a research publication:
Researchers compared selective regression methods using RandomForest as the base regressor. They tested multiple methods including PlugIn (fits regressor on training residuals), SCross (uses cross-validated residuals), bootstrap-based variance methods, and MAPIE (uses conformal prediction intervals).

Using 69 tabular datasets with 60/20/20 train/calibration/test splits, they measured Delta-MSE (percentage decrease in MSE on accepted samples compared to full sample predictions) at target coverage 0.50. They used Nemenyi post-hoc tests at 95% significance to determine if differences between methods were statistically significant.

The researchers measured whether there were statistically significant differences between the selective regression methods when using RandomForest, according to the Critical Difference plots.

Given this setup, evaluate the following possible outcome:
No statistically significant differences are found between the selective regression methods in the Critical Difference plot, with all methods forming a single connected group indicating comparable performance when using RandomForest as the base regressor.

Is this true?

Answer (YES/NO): NO